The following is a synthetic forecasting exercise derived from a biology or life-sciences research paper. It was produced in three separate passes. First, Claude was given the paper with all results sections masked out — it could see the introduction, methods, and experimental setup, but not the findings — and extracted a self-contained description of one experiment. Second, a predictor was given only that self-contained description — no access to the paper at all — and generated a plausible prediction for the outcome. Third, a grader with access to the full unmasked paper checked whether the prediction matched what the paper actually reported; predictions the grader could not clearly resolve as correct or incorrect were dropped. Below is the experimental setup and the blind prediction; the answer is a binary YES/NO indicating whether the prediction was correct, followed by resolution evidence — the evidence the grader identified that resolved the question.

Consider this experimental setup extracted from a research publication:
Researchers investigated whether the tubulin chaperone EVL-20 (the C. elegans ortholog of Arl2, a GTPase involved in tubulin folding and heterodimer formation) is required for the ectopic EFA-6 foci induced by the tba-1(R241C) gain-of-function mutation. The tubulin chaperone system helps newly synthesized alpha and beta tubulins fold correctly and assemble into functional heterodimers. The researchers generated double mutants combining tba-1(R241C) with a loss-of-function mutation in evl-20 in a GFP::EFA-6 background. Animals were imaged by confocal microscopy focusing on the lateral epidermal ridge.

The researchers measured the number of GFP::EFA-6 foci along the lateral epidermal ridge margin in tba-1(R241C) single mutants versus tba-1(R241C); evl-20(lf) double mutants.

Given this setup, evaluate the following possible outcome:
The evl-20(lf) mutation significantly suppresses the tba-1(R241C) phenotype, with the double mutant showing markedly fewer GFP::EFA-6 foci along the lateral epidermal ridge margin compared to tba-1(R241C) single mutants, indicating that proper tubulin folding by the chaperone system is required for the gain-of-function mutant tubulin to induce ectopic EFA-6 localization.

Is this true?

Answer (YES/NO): NO